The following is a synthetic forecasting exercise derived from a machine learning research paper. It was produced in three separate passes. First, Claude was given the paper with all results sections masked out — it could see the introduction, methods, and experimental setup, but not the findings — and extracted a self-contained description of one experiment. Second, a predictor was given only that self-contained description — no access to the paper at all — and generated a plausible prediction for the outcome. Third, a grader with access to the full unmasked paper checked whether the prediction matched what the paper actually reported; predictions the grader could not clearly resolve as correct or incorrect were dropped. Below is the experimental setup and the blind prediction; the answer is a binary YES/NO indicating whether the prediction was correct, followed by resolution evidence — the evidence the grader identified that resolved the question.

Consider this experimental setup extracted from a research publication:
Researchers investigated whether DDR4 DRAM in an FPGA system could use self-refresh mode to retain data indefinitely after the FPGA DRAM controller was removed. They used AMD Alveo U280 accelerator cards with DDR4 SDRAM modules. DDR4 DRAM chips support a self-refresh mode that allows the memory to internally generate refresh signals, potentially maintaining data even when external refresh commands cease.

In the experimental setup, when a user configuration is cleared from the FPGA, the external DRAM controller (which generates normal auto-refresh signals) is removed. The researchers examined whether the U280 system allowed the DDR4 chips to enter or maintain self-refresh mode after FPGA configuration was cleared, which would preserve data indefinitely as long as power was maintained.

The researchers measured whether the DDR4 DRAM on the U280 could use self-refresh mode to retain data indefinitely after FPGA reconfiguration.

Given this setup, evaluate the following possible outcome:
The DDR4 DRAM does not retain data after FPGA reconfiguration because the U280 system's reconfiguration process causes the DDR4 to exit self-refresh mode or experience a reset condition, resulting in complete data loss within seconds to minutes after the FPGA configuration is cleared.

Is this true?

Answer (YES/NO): NO